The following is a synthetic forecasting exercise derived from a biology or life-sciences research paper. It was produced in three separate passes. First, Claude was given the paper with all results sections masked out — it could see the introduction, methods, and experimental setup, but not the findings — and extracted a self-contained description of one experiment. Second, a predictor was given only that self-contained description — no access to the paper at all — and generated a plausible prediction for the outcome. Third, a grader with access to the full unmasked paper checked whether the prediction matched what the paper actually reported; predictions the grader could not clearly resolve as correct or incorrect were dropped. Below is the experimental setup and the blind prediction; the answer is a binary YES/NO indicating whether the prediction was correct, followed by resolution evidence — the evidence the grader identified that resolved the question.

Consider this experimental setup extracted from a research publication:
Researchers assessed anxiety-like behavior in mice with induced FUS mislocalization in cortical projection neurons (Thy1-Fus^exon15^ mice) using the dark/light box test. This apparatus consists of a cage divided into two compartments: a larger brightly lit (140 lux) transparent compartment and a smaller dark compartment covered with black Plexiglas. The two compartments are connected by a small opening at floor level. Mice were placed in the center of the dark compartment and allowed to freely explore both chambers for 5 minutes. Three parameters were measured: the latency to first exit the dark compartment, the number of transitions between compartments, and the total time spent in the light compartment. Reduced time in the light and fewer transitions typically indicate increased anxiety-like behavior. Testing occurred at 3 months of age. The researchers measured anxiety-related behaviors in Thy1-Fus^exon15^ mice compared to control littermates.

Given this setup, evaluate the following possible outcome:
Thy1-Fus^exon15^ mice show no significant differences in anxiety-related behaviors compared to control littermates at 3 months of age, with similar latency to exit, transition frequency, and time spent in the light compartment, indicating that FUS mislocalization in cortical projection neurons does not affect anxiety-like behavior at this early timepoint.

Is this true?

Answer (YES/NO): YES